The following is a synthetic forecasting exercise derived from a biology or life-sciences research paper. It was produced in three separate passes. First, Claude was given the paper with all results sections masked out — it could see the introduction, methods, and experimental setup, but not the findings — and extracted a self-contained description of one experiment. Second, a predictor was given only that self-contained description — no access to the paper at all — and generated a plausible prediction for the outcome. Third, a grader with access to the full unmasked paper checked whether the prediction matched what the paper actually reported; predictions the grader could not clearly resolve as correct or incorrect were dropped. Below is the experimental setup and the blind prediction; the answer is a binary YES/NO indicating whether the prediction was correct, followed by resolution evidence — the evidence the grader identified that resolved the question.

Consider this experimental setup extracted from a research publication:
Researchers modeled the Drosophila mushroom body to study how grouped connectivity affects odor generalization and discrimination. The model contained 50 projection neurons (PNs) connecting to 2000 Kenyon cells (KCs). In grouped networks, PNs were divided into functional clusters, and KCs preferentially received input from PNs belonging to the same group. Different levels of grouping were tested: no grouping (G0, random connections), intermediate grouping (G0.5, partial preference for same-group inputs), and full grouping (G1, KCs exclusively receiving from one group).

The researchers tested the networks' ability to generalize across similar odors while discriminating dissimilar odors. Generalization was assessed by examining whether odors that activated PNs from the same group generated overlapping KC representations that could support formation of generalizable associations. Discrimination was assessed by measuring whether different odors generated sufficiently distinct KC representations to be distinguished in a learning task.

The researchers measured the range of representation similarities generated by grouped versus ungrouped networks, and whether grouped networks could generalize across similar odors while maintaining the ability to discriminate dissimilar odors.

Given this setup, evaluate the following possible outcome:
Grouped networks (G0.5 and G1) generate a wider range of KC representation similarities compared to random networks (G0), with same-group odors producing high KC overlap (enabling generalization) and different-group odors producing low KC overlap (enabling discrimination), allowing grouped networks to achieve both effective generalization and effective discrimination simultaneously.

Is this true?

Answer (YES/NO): YES